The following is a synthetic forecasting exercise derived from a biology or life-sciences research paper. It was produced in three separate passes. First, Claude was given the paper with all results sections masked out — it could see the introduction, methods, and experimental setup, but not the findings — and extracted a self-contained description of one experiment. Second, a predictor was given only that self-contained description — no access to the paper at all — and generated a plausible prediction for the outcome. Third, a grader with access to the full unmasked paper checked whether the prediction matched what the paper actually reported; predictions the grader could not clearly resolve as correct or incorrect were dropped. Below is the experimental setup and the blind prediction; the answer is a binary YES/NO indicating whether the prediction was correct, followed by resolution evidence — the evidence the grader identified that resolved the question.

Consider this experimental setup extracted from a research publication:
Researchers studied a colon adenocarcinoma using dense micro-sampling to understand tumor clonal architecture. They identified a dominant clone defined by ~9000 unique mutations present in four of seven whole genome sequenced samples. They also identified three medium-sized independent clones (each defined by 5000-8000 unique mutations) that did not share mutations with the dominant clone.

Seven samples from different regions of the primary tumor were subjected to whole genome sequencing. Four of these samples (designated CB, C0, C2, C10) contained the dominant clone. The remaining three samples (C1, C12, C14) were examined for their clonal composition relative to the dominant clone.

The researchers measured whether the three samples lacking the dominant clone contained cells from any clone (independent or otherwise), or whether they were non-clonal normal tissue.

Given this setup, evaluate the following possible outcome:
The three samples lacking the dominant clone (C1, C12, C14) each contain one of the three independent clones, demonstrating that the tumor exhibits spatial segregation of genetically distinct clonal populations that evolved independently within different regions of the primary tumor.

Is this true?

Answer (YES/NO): YES